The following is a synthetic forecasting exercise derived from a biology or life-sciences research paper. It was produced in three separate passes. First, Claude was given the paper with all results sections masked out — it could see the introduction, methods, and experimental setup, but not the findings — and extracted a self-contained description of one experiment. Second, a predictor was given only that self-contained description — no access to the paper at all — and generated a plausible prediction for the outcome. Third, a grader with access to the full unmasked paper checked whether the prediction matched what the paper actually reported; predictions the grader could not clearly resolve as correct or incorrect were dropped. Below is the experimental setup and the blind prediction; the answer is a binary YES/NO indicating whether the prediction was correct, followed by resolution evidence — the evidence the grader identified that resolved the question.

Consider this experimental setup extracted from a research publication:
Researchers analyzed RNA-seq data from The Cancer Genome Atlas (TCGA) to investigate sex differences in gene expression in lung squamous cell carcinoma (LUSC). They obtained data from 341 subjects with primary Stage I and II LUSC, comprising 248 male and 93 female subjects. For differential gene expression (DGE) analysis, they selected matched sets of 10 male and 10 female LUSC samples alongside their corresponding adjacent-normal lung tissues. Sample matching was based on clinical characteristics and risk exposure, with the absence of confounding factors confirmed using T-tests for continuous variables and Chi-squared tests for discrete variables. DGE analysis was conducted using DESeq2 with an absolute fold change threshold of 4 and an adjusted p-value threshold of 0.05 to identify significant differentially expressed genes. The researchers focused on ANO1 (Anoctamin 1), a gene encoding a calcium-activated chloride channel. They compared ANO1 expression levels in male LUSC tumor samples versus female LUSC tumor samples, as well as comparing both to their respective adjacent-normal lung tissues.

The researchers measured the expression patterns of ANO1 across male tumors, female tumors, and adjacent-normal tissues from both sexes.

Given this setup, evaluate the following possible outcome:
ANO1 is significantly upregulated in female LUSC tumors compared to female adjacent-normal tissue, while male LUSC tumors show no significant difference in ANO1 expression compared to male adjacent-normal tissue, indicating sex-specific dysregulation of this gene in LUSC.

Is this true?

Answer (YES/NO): NO